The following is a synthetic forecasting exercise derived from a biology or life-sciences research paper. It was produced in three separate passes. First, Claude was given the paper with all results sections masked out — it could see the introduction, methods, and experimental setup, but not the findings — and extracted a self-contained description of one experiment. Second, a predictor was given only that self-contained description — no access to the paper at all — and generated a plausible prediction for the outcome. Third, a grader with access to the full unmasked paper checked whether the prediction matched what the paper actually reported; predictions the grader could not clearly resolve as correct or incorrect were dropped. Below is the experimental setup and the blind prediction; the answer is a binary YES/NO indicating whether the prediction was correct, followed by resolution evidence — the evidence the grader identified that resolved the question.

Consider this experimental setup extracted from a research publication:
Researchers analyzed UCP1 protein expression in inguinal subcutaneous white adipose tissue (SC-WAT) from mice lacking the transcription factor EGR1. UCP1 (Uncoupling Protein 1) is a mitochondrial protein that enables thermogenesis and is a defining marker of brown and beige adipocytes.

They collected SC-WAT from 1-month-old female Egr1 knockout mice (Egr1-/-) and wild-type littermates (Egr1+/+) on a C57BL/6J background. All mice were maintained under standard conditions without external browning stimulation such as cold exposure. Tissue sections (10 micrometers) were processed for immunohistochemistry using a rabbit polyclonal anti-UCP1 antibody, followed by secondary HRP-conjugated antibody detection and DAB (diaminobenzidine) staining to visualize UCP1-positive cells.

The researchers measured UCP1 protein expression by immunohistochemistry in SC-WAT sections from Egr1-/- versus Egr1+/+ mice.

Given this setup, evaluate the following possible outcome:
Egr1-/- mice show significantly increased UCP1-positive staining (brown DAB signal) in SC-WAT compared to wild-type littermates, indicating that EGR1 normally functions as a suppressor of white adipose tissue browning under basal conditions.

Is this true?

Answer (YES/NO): YES